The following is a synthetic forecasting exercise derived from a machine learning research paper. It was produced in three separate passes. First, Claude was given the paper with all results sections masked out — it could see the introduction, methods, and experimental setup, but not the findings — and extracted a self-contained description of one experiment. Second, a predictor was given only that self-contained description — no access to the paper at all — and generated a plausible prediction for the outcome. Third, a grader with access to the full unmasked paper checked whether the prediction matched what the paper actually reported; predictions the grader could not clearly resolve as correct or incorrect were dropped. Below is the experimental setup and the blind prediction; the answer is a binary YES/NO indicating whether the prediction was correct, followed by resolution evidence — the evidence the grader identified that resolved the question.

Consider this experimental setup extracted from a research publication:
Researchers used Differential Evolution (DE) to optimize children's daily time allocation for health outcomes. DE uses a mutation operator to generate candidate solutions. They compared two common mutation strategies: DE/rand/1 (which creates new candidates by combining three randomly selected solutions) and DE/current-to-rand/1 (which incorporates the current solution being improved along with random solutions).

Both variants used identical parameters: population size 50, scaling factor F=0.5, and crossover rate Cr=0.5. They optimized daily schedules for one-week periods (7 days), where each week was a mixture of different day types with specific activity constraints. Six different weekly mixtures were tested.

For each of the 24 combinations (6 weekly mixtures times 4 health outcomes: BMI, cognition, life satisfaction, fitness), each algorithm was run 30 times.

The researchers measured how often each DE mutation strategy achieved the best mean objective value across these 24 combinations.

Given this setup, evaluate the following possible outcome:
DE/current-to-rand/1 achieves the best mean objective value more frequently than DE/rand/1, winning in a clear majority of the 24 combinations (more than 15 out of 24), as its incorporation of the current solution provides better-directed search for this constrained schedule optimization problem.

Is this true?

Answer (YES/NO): NO